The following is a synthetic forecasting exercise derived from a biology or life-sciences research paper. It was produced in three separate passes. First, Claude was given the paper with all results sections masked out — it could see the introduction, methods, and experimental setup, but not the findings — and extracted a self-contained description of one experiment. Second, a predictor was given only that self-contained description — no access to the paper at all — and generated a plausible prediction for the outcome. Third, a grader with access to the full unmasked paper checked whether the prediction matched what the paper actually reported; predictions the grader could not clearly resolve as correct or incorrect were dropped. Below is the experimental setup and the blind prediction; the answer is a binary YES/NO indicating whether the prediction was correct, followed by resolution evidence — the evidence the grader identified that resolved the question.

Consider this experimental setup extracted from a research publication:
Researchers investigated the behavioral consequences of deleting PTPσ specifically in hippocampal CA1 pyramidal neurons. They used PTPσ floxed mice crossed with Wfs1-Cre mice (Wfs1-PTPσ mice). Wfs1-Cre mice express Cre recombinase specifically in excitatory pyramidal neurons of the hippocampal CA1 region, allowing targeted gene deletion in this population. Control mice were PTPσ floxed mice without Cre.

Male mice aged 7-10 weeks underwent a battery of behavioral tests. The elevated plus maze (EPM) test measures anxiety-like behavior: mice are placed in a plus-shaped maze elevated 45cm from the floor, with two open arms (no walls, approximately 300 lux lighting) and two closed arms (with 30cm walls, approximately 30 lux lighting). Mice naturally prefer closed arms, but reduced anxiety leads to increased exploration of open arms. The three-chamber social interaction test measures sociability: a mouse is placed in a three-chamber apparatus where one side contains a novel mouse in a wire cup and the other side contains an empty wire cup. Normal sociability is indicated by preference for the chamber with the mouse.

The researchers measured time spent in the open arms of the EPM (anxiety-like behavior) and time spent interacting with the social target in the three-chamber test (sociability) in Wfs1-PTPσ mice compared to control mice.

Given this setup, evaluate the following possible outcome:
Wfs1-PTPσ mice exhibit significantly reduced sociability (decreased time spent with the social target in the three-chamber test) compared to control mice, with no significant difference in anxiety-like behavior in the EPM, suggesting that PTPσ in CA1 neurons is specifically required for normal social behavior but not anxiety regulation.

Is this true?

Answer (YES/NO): NO